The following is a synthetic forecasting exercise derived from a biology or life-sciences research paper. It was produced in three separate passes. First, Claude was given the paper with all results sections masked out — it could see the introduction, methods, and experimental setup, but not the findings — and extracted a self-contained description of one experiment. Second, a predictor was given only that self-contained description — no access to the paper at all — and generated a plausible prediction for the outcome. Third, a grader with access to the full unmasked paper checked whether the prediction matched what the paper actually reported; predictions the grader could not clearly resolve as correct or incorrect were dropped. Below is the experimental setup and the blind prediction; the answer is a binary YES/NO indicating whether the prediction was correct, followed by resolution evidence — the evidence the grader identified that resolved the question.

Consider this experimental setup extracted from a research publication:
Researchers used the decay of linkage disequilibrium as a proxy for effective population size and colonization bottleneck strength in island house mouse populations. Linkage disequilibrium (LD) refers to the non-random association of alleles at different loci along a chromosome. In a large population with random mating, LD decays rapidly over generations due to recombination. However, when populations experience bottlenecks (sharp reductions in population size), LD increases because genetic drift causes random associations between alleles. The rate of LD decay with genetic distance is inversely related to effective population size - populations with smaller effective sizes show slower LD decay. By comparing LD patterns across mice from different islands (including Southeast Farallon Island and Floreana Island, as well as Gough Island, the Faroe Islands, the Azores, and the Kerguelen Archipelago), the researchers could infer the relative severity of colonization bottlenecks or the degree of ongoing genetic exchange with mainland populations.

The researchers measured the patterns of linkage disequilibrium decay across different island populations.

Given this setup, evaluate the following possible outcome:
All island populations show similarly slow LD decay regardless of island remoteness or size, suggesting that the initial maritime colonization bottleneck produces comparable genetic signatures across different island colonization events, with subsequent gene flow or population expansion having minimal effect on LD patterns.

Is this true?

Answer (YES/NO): NO